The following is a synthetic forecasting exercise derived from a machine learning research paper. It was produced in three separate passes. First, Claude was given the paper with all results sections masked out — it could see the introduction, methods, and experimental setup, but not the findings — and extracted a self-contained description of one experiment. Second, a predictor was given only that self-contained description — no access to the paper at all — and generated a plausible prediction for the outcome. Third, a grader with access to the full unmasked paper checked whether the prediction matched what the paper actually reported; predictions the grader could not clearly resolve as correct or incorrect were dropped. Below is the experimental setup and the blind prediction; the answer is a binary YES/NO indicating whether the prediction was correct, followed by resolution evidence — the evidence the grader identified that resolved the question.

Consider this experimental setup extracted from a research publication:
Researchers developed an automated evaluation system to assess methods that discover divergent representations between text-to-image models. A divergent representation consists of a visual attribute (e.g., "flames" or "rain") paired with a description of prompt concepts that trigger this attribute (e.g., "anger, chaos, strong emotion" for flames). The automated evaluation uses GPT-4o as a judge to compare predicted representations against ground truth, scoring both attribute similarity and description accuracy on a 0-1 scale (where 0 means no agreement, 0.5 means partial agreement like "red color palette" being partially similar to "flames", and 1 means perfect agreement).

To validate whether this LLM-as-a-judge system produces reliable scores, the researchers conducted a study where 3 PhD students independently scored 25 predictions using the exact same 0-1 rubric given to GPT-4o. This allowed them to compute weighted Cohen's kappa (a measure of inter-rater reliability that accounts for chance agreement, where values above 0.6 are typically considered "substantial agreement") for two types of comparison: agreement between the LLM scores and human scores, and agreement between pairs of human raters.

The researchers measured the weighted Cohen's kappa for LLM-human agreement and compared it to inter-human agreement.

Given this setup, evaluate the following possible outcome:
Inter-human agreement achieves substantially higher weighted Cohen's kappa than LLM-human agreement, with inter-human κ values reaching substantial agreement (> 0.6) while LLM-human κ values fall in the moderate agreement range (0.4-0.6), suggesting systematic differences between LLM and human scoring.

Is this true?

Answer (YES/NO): NO